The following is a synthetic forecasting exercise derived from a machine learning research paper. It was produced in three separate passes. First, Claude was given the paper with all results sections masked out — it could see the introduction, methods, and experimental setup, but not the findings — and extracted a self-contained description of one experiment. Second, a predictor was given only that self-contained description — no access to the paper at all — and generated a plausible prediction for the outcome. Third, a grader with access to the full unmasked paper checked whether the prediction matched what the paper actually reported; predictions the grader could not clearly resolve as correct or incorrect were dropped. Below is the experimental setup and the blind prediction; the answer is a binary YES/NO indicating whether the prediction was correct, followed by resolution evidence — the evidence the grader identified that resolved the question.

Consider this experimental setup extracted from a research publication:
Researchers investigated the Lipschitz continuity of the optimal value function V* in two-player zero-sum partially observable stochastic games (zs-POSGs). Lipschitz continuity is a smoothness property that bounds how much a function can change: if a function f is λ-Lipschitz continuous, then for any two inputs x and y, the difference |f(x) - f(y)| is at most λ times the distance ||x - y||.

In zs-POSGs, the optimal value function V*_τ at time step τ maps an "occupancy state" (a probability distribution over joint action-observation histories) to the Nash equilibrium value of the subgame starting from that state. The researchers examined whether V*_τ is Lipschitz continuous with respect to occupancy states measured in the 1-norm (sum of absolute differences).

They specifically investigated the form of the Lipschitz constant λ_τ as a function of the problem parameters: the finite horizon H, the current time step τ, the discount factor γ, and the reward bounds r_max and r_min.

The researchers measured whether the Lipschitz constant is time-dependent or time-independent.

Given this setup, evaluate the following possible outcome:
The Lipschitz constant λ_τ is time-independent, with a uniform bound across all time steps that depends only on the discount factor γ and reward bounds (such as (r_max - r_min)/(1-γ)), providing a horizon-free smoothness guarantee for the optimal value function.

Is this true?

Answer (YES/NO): NO